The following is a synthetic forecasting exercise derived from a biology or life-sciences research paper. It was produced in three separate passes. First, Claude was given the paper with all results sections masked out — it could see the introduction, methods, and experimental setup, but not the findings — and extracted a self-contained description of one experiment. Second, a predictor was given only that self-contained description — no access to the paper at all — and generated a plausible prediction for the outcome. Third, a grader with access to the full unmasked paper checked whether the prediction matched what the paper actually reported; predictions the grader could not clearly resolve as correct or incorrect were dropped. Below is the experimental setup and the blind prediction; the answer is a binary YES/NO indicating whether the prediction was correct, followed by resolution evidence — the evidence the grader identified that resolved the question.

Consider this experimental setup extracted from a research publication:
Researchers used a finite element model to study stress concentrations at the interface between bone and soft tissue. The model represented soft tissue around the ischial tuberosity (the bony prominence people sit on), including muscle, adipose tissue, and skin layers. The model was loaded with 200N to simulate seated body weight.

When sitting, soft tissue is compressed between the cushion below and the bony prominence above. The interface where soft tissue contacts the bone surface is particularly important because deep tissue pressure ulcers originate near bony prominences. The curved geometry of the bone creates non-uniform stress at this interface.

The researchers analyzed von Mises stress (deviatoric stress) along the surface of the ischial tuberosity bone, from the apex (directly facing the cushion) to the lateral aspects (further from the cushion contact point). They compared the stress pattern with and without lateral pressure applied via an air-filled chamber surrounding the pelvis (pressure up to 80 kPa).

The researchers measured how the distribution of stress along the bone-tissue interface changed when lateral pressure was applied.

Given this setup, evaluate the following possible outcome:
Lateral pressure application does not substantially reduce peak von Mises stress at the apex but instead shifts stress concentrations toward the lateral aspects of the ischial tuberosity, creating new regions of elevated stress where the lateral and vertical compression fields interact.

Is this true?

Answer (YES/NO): NO